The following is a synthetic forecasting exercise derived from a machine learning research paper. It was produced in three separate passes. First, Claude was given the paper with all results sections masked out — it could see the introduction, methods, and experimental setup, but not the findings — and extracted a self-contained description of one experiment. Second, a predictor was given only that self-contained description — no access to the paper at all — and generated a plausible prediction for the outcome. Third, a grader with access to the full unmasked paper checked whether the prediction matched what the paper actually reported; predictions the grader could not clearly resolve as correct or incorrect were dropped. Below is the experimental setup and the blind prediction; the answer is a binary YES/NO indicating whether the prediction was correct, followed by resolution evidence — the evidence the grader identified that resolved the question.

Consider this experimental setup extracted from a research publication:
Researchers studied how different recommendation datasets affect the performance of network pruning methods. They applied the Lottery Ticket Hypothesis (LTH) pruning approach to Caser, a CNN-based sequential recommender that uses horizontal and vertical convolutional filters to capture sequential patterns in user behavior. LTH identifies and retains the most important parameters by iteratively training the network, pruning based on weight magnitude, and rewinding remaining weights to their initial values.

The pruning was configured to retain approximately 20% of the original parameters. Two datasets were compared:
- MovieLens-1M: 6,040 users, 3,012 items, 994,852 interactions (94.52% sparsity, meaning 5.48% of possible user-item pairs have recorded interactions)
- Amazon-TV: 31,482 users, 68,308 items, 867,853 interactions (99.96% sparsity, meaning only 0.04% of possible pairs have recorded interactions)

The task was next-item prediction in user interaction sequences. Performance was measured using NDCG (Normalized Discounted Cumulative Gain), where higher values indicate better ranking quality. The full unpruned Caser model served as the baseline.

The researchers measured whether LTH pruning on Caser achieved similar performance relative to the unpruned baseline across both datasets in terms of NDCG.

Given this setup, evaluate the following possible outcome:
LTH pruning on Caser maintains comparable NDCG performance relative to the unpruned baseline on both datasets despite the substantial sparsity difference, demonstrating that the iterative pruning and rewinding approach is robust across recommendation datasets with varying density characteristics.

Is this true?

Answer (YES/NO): YES